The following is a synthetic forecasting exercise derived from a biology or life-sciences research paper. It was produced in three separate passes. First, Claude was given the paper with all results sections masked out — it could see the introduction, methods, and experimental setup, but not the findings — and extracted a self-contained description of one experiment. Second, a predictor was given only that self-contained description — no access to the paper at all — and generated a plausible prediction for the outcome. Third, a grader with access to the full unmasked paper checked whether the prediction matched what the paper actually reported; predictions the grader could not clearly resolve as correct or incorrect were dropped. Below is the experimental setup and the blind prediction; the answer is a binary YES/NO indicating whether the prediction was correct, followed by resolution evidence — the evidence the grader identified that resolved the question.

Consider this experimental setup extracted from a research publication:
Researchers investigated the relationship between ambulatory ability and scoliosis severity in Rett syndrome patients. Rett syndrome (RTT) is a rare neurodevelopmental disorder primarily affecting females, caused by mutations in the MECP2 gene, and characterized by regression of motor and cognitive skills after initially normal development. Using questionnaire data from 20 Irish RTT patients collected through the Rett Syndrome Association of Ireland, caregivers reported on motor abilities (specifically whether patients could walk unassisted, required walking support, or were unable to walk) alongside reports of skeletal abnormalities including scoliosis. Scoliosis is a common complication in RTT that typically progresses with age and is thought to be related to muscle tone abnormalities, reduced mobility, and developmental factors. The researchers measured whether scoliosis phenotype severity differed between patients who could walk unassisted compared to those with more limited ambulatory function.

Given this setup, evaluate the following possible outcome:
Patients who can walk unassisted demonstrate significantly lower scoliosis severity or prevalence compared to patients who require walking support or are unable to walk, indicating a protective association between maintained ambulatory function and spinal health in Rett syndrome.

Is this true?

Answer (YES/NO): YES